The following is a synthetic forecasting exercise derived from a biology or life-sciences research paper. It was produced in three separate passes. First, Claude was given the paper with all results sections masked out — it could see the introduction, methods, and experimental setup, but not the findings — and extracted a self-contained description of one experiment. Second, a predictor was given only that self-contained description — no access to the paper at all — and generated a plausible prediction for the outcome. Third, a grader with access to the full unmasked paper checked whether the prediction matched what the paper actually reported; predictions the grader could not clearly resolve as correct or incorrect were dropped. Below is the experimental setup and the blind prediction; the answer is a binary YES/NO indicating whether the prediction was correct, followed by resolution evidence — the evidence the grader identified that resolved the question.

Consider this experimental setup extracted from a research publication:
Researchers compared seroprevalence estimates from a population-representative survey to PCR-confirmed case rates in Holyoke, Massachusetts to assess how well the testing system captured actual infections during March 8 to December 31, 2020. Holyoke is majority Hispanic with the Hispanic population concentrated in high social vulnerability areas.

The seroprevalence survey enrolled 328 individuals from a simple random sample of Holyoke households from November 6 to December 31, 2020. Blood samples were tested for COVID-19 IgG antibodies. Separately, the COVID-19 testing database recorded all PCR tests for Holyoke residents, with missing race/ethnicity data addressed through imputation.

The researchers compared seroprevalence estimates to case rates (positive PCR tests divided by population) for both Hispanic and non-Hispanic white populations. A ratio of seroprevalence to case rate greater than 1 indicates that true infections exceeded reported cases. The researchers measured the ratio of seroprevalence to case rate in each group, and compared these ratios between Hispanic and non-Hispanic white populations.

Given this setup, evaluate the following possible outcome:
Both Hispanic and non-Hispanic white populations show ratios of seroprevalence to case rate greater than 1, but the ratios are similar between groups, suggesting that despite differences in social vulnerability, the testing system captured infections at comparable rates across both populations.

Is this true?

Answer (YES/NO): NO